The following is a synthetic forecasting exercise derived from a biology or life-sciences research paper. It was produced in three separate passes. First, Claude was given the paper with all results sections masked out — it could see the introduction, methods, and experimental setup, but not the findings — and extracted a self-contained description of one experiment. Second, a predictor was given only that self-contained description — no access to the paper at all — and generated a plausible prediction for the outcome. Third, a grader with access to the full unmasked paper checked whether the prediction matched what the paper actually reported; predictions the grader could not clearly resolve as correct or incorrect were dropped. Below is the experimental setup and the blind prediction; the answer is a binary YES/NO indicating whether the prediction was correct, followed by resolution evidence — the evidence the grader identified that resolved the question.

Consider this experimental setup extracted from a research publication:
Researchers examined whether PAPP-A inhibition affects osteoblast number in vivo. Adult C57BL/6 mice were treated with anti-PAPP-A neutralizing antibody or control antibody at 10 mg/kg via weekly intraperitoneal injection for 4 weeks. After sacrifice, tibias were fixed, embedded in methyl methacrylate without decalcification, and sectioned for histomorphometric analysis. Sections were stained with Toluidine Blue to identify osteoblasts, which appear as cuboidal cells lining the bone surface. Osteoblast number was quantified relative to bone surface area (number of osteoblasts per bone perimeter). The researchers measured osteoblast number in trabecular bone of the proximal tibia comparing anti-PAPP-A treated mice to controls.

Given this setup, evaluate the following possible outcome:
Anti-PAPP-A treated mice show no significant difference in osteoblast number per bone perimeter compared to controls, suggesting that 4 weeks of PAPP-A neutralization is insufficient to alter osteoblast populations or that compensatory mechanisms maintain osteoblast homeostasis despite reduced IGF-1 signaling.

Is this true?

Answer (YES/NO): NO